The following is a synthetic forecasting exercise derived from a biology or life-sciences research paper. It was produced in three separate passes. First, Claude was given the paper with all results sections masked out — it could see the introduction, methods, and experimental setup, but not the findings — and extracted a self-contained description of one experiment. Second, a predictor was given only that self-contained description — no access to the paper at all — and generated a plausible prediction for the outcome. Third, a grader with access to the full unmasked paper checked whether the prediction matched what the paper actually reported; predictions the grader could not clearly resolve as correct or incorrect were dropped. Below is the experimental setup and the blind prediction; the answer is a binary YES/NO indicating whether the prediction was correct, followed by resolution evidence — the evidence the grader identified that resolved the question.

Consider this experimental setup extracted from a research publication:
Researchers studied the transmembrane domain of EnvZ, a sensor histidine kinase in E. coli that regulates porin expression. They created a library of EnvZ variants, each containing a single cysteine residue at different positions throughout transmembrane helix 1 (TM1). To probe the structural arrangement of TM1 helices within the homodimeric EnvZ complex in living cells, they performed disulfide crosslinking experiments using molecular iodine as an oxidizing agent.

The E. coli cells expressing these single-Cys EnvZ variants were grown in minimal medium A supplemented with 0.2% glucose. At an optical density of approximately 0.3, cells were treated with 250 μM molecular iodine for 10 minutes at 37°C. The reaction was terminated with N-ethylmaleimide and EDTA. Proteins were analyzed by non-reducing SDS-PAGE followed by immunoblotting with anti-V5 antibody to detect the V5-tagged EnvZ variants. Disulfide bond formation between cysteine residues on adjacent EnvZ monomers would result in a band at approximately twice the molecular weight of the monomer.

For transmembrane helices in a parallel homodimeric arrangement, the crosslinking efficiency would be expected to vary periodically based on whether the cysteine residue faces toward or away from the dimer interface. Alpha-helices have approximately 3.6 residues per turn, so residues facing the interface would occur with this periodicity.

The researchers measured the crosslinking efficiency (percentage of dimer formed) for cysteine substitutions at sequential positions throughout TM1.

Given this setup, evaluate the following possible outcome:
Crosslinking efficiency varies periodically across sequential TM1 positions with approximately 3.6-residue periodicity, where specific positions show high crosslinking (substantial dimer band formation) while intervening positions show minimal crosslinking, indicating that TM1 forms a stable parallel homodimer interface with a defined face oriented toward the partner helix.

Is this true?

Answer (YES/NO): YES